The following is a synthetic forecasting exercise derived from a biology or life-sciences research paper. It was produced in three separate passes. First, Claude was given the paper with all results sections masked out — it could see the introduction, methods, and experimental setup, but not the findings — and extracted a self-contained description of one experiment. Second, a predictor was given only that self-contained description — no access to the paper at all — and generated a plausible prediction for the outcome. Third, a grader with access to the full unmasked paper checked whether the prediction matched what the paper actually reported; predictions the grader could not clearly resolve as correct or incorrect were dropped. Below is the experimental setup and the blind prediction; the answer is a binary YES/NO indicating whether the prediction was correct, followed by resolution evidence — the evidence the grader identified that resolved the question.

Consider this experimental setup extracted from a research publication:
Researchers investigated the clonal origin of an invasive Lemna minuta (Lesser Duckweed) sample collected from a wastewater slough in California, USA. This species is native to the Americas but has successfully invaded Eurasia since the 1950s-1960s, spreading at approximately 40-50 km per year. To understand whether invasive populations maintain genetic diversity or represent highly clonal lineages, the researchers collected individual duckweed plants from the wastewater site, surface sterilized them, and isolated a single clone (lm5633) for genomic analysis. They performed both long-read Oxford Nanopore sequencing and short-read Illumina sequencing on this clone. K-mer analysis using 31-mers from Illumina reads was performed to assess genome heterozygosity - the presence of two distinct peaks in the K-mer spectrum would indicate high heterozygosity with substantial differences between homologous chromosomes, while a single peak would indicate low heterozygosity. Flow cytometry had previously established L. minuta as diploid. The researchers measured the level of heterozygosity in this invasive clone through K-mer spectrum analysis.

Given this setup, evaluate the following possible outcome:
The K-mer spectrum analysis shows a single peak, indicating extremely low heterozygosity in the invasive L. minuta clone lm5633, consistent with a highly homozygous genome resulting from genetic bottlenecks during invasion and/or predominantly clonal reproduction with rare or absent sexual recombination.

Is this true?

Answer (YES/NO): NO